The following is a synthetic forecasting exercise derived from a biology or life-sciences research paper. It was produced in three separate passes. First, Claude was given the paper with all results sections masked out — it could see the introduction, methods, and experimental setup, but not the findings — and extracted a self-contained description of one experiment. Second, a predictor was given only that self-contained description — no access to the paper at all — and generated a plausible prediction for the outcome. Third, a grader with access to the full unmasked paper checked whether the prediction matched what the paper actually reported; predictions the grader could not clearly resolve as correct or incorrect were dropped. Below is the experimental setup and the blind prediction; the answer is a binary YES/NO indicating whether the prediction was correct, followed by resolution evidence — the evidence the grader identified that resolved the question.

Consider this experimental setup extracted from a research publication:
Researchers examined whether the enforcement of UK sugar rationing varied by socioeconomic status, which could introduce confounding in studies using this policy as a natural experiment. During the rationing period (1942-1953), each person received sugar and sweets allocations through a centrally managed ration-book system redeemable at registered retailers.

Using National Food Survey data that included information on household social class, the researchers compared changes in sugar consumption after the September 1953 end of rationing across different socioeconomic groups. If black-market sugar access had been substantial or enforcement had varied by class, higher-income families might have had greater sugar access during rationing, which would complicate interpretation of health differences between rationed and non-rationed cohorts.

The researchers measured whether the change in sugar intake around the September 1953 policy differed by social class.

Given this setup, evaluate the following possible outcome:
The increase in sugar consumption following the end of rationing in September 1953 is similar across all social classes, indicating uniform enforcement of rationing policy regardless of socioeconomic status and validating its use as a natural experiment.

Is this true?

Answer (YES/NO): YES